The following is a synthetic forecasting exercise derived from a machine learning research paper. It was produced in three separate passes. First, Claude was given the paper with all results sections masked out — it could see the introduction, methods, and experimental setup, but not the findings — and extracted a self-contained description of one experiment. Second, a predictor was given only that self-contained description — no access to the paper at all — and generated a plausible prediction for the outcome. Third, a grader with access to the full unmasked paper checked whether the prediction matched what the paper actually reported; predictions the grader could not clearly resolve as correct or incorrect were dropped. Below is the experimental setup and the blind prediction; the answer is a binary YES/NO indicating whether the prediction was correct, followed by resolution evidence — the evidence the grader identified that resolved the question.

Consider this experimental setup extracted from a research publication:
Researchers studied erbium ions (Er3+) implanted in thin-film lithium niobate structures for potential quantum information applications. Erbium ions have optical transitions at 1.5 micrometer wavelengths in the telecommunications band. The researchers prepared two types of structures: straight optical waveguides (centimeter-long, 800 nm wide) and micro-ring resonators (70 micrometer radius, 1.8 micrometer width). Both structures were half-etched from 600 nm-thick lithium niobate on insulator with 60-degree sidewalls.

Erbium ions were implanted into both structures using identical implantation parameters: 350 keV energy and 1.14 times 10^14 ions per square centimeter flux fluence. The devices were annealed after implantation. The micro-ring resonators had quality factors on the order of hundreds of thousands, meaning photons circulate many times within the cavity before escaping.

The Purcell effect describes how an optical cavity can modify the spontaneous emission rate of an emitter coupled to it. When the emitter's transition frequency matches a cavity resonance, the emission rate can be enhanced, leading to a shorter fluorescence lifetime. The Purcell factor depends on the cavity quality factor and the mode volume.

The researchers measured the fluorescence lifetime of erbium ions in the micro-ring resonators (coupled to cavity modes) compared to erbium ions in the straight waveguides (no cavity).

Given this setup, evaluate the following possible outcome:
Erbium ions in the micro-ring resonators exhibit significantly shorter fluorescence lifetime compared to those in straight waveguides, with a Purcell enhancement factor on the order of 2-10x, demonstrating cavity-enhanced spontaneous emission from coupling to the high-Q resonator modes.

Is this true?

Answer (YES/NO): YES